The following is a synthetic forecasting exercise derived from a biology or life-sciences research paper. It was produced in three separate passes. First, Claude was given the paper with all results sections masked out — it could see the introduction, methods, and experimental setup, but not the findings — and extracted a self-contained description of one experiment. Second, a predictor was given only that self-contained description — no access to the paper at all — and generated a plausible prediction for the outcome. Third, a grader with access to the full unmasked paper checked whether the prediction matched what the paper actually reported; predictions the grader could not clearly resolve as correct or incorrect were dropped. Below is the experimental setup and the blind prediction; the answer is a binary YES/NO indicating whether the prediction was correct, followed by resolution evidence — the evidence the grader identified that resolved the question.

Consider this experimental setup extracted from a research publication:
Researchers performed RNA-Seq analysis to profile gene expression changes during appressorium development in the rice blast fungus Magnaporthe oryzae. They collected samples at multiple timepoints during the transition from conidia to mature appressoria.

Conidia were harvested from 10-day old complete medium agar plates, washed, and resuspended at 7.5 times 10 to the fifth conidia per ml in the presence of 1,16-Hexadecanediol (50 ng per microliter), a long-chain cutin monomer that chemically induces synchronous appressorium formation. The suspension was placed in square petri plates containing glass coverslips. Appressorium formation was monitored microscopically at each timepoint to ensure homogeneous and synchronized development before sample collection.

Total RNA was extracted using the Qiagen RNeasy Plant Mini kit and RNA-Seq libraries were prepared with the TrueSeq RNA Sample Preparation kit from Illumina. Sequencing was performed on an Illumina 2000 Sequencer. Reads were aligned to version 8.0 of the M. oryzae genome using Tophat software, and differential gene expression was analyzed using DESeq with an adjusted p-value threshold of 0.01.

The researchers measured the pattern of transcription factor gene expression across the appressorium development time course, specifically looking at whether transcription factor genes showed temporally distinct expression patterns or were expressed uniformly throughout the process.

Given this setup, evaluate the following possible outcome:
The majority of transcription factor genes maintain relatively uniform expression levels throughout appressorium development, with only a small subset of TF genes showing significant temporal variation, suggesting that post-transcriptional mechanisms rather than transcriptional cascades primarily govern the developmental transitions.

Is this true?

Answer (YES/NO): NO